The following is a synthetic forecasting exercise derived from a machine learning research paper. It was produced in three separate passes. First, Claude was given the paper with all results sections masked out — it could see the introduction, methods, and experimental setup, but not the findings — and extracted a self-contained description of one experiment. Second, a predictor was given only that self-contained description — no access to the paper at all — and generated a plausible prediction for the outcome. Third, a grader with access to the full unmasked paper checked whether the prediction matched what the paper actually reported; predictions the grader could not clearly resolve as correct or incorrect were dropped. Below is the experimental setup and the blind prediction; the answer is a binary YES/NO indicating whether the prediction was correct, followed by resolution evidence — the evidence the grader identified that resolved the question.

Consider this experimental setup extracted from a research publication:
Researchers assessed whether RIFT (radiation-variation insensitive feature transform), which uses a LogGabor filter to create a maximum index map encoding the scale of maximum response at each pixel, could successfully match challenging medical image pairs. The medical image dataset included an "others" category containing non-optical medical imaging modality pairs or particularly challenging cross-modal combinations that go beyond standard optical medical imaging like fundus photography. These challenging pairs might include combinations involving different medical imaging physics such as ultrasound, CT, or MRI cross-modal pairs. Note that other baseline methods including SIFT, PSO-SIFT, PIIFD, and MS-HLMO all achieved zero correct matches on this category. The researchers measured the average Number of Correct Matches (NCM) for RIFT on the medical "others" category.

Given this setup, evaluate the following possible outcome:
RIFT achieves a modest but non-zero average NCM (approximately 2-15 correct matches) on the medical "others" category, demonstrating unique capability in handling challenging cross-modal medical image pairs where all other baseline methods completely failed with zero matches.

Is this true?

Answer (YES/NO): YES